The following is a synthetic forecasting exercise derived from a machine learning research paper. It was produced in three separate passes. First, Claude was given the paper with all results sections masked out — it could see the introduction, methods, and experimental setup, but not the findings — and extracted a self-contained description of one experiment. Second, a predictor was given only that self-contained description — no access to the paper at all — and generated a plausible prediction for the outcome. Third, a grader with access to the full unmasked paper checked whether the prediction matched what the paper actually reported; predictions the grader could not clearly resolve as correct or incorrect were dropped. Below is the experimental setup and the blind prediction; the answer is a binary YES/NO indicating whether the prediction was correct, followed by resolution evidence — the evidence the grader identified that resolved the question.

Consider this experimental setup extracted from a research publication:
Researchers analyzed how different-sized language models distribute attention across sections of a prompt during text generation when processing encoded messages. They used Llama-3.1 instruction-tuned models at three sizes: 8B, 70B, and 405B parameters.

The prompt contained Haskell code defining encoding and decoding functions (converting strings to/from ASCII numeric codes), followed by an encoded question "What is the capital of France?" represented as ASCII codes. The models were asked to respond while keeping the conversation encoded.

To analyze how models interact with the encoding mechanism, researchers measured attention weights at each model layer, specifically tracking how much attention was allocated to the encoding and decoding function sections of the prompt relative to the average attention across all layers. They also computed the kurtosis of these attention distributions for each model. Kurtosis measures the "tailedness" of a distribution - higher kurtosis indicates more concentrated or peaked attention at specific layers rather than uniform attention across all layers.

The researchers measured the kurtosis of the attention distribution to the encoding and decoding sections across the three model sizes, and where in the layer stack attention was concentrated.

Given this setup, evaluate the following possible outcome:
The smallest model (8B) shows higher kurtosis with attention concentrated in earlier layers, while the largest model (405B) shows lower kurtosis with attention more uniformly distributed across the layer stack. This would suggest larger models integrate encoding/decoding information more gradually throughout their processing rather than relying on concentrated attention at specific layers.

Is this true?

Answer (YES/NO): NO